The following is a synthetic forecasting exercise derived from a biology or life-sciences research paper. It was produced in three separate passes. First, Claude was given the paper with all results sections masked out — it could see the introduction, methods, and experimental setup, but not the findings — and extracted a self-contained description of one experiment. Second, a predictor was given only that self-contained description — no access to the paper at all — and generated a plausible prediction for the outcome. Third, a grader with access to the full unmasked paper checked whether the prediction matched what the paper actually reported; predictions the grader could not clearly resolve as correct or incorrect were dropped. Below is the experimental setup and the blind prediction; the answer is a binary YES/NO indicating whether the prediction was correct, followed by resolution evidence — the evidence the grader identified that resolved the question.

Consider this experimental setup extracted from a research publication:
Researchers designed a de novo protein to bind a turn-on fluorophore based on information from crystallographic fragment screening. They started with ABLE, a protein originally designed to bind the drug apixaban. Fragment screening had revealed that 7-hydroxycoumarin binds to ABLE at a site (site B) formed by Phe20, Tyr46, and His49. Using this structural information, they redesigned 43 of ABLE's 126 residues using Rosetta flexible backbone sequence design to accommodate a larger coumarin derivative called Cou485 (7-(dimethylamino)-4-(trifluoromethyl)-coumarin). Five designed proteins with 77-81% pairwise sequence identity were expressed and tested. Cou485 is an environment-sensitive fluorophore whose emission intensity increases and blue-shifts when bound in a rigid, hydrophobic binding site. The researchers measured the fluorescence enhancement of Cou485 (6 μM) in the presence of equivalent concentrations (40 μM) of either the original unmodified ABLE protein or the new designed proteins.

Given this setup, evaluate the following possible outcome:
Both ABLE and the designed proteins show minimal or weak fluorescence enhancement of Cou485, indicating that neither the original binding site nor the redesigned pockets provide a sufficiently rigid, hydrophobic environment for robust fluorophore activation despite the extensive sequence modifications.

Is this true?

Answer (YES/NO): NO